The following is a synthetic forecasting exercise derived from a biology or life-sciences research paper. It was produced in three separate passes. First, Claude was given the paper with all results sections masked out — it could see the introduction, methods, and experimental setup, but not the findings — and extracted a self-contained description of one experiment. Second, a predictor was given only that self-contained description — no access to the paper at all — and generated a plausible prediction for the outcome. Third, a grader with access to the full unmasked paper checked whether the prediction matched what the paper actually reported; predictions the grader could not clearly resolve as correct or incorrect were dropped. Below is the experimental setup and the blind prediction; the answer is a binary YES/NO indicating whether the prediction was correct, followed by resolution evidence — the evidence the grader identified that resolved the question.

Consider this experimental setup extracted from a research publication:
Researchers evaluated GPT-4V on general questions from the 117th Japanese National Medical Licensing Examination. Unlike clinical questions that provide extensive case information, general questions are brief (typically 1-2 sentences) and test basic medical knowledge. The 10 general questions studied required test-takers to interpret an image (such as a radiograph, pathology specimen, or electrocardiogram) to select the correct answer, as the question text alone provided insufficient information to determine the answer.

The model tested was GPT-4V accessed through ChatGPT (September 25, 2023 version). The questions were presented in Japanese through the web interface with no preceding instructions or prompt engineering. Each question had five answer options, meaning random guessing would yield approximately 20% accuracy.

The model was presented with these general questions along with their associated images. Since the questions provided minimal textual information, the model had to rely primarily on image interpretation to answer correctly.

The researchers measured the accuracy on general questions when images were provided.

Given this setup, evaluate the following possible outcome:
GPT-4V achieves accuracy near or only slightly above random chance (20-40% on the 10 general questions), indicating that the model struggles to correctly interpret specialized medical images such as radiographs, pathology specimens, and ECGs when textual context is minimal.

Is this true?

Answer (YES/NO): YES